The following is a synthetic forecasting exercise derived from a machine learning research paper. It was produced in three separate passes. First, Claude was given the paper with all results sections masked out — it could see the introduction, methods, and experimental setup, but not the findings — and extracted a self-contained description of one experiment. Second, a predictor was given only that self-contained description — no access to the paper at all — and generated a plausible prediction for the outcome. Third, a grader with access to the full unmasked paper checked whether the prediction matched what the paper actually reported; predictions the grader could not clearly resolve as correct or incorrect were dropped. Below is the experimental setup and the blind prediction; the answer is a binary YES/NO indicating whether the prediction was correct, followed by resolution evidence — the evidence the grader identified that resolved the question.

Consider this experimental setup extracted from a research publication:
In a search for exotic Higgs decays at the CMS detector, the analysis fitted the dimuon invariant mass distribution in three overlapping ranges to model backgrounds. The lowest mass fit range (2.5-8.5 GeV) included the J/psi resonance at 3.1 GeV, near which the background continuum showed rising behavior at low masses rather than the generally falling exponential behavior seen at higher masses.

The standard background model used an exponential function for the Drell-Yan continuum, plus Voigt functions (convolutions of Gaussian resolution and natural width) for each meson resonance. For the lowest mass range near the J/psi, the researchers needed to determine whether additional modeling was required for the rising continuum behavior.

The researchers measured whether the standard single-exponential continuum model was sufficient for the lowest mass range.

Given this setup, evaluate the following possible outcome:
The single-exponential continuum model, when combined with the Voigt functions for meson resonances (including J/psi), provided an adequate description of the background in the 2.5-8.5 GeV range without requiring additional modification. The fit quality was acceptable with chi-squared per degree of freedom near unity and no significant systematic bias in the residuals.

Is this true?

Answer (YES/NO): NO